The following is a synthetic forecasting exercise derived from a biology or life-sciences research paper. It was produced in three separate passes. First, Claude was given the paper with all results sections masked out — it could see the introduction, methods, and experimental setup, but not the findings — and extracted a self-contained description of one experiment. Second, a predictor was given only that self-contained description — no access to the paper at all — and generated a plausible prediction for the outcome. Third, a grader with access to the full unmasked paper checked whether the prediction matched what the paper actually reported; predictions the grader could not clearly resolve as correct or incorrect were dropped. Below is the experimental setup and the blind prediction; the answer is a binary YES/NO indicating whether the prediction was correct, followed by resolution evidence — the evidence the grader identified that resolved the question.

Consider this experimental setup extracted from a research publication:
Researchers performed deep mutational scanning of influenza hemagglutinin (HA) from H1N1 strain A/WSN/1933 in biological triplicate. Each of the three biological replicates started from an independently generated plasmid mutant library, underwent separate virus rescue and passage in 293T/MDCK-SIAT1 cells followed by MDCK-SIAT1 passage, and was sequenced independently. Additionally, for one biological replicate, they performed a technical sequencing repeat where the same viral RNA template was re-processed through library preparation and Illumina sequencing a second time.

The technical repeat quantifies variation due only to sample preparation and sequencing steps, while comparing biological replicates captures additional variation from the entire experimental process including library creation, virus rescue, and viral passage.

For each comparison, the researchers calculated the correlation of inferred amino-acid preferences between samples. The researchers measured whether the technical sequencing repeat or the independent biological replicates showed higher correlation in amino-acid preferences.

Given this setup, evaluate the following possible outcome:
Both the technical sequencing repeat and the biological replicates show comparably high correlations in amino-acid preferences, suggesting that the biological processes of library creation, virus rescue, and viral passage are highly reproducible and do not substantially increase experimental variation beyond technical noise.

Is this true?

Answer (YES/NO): NO